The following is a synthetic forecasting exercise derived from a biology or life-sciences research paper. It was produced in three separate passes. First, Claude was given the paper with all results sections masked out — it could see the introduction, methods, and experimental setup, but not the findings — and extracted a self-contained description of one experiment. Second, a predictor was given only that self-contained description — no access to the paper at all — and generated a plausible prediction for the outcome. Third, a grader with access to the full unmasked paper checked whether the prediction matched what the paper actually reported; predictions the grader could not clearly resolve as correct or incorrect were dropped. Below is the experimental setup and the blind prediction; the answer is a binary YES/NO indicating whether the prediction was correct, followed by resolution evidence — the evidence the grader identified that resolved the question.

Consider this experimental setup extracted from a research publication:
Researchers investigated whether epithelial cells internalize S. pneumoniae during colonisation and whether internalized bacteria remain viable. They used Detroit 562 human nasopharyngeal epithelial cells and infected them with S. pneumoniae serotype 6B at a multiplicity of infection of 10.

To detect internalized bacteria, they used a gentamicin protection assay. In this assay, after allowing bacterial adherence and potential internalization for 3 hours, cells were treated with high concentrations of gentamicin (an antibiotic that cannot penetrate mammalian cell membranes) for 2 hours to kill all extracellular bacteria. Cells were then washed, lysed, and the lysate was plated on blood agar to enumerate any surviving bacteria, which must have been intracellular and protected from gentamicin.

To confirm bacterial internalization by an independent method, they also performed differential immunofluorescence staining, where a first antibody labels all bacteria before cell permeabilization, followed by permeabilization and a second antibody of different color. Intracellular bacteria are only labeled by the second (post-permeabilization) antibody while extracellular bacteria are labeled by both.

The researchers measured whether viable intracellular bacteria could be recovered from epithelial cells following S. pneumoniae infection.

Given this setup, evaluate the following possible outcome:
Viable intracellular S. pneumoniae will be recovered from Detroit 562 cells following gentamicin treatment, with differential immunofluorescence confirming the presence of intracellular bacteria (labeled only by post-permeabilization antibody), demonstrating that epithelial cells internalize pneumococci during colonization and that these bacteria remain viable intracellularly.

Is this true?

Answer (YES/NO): YES